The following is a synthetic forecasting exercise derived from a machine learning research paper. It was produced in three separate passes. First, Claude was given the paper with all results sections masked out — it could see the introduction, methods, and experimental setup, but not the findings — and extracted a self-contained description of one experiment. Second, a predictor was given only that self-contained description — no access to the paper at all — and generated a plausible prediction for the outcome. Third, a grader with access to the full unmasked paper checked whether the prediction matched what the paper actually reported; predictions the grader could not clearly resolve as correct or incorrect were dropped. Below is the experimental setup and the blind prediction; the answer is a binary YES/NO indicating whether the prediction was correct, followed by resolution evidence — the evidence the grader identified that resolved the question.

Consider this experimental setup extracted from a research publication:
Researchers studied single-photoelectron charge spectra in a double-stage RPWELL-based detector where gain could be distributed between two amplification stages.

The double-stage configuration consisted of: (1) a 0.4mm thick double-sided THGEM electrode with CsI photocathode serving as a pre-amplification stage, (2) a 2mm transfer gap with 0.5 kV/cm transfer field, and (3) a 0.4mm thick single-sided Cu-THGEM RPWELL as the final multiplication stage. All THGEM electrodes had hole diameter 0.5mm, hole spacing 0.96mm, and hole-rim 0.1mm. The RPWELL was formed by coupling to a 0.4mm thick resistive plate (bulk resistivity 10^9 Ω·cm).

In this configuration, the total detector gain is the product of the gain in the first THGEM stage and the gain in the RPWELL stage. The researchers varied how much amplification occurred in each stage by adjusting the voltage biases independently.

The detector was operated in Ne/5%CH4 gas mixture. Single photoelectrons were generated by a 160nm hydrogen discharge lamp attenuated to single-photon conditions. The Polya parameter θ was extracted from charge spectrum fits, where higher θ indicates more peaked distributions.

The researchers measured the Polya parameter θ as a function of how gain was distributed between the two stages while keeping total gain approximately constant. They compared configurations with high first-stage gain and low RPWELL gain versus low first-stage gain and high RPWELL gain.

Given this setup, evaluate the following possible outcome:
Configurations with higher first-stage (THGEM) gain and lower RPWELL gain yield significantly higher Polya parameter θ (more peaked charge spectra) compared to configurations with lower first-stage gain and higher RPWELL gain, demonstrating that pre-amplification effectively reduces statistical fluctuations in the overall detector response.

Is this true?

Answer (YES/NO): NO